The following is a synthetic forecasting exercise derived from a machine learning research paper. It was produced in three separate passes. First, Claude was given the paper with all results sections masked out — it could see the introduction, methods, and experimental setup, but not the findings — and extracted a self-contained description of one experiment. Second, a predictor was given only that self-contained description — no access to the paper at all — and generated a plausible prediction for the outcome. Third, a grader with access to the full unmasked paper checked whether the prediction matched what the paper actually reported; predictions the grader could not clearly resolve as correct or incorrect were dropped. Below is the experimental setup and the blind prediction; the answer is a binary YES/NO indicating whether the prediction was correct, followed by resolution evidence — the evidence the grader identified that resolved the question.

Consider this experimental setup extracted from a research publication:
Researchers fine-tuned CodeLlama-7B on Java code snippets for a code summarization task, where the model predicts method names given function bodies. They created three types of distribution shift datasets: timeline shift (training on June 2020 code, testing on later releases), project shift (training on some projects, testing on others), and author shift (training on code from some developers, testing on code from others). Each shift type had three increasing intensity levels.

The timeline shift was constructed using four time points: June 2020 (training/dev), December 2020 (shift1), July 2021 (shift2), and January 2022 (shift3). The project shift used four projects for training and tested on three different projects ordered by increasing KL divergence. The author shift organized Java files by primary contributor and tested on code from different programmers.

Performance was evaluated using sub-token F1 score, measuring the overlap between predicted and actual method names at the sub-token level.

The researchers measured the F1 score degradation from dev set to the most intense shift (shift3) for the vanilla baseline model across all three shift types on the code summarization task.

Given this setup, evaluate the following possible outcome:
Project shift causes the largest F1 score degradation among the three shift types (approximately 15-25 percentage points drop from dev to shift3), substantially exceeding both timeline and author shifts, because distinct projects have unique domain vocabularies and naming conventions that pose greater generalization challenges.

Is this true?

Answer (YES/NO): NO